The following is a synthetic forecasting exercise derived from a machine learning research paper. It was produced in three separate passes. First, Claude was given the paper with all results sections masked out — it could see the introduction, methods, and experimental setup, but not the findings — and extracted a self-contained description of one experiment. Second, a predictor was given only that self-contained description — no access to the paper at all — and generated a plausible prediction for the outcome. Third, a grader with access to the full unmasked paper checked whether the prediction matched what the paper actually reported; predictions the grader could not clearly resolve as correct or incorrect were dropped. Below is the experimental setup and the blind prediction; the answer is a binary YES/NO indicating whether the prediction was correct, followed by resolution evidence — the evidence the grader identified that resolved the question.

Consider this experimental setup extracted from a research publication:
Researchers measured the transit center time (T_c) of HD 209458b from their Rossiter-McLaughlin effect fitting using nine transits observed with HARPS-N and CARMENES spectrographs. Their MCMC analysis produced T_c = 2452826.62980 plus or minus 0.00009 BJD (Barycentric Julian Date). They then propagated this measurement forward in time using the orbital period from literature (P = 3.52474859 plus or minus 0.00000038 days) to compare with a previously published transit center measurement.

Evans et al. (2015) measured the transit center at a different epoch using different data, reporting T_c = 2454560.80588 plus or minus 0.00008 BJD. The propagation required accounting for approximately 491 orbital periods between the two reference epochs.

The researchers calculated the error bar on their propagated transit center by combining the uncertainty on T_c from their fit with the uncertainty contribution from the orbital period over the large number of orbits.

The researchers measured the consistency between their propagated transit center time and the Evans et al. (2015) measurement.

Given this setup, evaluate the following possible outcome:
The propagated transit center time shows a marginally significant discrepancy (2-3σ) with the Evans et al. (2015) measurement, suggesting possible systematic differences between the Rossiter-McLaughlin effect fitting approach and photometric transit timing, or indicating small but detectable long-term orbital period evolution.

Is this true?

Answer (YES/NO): NO